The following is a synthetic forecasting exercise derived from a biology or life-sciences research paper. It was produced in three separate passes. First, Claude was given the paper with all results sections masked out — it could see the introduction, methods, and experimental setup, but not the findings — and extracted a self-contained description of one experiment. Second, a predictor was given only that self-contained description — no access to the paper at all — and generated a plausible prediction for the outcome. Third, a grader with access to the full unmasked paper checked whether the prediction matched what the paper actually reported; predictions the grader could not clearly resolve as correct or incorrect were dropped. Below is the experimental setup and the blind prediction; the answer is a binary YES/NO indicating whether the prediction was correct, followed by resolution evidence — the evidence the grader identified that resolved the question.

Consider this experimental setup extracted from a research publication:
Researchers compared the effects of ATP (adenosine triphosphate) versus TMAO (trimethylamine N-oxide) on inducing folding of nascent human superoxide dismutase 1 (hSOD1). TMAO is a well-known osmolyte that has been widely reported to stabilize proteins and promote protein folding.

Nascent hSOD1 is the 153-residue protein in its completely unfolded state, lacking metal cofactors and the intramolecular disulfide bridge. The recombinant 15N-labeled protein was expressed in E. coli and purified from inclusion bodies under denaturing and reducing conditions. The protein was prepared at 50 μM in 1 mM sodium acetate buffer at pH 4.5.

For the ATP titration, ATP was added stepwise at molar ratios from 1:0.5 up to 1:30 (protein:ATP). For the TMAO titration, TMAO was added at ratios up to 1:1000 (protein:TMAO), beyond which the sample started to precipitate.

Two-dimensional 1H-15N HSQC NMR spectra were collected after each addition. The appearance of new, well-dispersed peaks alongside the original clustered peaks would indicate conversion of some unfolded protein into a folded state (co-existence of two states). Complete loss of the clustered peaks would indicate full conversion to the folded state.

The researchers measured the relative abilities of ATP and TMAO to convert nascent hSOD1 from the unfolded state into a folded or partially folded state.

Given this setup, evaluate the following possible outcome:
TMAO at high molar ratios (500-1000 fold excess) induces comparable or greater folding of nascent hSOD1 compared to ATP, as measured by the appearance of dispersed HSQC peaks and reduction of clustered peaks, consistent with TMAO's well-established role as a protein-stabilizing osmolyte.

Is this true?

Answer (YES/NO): NO